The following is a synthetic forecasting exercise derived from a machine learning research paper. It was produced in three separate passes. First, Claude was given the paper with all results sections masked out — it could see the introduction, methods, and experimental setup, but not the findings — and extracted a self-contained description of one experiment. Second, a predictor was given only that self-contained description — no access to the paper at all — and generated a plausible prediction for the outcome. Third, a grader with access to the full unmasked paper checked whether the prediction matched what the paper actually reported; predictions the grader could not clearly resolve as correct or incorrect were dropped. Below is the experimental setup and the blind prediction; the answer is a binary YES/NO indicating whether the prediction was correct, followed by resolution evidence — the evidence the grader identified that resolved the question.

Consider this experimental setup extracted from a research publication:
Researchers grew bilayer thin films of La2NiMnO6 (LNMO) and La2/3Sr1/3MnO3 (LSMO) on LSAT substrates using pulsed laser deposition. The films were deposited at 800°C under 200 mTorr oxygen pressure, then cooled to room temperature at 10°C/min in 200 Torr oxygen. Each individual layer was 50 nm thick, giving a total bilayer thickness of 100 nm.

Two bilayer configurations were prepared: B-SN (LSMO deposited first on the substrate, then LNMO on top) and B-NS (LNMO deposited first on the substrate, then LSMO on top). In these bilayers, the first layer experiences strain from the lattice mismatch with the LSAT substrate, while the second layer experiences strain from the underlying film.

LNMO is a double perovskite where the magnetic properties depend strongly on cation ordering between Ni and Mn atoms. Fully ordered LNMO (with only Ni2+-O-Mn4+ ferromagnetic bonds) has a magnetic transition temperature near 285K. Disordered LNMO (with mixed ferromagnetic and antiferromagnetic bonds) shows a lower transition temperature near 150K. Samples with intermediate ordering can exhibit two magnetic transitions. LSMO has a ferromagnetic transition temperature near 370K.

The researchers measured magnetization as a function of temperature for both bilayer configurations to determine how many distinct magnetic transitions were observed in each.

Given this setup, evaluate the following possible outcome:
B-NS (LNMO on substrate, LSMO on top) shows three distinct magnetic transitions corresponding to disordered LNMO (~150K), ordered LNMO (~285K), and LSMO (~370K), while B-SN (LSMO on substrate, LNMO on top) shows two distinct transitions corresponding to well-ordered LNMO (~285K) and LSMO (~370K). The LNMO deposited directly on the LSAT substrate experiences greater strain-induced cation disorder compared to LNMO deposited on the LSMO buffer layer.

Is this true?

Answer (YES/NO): NO